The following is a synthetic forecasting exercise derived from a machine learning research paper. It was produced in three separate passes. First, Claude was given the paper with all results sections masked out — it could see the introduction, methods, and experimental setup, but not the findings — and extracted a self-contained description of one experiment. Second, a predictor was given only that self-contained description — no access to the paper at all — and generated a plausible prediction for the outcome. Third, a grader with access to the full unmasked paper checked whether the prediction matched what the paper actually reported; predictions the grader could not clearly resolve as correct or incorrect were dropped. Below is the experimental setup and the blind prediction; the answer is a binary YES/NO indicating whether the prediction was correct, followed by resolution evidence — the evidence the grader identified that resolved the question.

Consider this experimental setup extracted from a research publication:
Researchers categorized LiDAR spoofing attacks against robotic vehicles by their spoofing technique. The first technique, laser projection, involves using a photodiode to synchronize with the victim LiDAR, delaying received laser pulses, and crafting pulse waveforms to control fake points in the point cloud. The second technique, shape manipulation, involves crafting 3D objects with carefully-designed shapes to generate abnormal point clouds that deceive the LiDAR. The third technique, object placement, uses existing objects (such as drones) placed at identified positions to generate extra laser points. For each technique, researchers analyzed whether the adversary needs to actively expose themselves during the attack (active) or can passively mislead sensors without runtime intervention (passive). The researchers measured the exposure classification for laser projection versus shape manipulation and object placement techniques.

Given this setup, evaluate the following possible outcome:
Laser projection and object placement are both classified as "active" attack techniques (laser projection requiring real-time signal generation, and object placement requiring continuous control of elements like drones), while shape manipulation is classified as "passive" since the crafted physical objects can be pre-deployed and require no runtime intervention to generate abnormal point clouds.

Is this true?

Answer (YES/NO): NO